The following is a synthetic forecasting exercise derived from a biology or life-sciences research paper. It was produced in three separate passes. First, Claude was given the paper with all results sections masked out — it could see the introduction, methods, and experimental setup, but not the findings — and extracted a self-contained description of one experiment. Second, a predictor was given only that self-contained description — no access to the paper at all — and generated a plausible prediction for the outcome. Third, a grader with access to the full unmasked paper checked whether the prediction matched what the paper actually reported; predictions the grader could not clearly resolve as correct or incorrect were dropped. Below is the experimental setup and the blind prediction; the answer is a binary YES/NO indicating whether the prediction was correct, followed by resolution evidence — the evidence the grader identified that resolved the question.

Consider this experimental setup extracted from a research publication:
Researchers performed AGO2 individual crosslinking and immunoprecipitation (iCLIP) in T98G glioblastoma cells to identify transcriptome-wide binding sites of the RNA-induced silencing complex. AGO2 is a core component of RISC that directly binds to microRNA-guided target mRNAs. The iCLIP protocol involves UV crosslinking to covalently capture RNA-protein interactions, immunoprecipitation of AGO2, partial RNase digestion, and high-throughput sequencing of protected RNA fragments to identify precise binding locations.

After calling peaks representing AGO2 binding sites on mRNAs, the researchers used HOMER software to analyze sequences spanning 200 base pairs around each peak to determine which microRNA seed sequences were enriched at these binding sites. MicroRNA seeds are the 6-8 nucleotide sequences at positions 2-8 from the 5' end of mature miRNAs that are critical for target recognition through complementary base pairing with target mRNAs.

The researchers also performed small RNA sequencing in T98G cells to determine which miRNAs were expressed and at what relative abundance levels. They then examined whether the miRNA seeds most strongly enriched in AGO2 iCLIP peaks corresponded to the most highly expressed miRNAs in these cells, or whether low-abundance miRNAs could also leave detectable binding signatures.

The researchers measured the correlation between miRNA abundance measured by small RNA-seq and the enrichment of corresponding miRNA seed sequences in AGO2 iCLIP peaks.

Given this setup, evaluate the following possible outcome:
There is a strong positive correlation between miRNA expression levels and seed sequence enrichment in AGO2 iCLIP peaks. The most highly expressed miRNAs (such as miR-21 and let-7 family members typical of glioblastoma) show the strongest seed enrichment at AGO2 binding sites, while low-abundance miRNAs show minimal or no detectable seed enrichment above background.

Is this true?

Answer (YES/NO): NO